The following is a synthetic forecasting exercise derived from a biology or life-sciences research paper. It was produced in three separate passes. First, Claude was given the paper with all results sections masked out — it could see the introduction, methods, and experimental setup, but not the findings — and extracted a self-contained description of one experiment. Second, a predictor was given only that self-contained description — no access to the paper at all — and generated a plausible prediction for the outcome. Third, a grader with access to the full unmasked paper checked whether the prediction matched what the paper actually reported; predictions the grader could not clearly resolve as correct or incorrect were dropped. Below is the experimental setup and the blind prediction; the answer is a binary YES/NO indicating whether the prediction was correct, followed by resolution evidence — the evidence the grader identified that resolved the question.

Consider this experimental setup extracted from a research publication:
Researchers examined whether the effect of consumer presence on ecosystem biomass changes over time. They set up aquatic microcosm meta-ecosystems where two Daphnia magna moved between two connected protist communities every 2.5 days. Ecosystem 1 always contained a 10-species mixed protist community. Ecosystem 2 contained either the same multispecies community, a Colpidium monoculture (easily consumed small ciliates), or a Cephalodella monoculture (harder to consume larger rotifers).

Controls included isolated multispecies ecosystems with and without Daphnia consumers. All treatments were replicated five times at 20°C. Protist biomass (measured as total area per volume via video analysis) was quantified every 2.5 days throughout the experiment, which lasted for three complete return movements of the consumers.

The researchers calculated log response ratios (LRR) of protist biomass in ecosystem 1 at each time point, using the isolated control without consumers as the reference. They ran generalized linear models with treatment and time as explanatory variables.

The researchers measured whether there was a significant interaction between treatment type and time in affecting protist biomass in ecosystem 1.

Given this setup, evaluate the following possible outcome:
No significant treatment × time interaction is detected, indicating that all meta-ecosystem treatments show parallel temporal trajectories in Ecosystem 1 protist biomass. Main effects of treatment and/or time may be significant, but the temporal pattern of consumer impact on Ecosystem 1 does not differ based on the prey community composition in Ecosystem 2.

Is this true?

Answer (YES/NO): NO